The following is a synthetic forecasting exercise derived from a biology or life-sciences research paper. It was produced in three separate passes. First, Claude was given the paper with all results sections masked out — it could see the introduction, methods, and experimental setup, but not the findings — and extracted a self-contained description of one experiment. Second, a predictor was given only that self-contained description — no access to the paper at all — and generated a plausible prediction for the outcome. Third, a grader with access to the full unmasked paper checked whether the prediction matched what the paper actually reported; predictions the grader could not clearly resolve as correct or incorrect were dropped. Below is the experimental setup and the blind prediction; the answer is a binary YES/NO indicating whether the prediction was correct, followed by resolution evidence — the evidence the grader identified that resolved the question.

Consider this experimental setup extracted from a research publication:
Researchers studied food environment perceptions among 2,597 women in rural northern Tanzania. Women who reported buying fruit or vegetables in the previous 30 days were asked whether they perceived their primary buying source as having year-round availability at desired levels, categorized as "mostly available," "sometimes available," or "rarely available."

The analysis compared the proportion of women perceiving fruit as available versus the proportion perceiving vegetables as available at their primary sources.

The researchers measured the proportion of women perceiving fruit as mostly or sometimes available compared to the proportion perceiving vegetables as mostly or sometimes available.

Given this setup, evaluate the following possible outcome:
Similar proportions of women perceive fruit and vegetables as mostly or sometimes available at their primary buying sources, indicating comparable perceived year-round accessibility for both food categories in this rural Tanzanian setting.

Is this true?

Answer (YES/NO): YES